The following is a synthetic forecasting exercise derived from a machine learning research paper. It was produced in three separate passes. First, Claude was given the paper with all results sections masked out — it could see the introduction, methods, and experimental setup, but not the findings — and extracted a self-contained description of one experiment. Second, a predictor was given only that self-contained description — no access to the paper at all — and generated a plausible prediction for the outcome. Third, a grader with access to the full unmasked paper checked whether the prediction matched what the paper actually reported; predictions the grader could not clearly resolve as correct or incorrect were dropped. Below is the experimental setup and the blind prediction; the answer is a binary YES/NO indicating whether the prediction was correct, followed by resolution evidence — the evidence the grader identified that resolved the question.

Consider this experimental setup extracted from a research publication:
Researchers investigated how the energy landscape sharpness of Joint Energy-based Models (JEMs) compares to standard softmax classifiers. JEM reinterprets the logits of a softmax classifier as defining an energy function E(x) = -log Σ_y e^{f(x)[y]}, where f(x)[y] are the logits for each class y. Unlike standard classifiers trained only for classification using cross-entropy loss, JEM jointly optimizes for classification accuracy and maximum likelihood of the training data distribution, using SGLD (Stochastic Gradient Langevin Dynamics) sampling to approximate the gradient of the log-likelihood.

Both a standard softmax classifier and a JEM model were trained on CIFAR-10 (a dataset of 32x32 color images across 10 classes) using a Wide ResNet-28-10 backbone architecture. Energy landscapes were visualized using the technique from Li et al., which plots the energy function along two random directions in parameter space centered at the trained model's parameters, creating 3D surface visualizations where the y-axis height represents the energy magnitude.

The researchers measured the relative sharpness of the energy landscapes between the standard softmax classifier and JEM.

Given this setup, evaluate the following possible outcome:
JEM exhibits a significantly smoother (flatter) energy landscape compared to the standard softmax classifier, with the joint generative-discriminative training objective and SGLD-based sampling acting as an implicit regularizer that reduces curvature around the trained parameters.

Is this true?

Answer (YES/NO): NO